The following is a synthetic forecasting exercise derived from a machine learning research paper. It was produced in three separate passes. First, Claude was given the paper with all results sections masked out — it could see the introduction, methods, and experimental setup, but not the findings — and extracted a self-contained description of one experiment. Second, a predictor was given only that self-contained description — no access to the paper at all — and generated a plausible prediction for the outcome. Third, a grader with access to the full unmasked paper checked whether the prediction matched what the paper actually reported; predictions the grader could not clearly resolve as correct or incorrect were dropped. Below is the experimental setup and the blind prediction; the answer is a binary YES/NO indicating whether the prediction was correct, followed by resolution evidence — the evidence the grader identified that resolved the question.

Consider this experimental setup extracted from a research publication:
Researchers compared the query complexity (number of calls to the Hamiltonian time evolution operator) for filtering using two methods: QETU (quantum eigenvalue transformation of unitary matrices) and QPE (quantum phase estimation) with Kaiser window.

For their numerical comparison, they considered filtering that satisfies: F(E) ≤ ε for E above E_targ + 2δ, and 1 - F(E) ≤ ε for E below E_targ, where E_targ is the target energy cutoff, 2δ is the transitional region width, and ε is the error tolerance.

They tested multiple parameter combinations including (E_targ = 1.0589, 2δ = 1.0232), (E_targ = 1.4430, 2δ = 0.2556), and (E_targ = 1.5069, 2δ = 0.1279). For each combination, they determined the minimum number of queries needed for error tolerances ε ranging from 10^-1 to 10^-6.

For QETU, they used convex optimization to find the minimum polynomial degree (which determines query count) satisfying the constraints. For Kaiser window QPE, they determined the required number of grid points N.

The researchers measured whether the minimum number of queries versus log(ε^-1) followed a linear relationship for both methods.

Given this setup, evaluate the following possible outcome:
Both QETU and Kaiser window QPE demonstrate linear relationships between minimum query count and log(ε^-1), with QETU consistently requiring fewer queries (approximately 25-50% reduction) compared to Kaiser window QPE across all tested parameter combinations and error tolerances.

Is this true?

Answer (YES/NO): NO